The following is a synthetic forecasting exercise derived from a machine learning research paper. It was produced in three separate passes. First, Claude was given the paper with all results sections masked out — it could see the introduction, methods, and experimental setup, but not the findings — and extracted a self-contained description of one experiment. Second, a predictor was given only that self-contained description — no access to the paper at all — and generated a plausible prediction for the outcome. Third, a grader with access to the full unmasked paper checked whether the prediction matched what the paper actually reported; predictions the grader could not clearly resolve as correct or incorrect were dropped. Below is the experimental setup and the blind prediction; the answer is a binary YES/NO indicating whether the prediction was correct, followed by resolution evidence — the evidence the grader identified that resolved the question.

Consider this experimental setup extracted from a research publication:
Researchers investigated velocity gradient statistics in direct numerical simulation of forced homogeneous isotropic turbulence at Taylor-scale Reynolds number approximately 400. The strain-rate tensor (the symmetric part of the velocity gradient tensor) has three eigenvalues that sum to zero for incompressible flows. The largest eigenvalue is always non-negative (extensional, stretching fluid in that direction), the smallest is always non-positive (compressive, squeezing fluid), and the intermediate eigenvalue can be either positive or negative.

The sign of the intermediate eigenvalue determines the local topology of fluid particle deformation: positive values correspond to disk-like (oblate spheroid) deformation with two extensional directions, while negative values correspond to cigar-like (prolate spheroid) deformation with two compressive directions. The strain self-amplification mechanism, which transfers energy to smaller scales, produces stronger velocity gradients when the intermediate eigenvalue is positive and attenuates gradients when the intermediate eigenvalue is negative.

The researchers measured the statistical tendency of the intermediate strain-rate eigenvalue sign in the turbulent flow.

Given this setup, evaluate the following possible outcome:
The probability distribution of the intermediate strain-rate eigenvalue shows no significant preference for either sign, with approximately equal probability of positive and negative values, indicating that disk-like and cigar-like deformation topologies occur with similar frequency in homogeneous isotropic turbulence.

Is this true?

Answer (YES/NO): NO